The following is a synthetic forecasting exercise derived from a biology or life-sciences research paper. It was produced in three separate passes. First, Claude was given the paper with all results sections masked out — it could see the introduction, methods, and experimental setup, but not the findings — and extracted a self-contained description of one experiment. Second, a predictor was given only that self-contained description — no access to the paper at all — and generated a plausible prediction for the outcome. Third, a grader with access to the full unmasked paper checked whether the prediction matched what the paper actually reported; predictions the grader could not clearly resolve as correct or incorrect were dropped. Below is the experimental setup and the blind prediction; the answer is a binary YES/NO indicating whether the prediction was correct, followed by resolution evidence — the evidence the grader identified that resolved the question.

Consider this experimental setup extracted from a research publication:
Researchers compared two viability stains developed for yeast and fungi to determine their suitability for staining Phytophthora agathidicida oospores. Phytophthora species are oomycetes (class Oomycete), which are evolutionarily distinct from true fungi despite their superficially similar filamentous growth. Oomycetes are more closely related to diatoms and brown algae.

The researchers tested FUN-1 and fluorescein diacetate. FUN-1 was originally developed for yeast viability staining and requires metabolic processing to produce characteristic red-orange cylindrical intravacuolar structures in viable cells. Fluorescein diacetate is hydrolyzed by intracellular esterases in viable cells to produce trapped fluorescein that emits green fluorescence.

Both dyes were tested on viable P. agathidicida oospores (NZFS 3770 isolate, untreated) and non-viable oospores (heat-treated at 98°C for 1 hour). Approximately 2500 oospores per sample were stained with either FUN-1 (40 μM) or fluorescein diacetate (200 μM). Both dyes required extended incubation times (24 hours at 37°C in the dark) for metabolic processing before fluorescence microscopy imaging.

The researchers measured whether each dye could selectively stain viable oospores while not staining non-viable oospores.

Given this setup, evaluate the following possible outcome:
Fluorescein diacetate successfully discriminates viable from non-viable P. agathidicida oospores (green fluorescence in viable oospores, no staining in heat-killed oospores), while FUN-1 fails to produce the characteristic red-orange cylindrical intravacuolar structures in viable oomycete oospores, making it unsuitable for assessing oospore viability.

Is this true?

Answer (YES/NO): NO